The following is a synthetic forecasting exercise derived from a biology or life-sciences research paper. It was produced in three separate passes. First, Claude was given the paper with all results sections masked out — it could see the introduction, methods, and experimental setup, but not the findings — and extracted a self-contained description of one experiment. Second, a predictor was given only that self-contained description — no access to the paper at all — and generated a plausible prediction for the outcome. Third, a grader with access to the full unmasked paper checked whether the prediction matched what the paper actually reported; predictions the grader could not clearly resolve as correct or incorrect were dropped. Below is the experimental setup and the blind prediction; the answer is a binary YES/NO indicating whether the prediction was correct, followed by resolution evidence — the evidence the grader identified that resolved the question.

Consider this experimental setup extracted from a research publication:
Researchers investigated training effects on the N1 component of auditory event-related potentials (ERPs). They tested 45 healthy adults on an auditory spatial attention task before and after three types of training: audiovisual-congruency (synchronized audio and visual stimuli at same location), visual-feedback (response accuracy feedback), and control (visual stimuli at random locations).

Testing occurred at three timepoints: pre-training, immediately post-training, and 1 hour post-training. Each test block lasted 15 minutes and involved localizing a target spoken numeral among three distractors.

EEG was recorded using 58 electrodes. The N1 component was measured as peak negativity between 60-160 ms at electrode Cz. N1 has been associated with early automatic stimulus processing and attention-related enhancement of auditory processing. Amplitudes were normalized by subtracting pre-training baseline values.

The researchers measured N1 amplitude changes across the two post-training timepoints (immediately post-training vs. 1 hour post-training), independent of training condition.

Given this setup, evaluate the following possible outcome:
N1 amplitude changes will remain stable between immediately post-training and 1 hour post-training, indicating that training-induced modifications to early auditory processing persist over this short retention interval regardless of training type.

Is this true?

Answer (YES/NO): NO